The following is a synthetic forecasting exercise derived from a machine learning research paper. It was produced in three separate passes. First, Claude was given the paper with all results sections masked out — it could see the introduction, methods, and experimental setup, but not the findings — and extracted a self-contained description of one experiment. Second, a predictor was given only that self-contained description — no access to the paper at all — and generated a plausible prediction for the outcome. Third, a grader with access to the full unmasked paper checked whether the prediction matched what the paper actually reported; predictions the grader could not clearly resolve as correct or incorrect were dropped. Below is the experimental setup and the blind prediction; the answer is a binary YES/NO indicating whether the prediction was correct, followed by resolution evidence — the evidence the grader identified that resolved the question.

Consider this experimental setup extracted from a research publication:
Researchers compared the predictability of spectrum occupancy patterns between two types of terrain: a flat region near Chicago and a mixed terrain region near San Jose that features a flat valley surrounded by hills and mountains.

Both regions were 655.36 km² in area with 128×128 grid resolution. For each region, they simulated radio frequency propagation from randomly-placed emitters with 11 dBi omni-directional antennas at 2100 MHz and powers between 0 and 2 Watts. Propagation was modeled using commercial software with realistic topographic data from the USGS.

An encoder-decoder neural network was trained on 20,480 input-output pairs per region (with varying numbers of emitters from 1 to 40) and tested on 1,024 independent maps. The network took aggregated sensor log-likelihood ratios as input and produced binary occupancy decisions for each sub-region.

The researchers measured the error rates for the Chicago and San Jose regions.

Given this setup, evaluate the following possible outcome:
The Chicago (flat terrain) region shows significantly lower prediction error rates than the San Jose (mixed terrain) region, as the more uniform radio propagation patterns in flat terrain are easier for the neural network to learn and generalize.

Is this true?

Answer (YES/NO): YES